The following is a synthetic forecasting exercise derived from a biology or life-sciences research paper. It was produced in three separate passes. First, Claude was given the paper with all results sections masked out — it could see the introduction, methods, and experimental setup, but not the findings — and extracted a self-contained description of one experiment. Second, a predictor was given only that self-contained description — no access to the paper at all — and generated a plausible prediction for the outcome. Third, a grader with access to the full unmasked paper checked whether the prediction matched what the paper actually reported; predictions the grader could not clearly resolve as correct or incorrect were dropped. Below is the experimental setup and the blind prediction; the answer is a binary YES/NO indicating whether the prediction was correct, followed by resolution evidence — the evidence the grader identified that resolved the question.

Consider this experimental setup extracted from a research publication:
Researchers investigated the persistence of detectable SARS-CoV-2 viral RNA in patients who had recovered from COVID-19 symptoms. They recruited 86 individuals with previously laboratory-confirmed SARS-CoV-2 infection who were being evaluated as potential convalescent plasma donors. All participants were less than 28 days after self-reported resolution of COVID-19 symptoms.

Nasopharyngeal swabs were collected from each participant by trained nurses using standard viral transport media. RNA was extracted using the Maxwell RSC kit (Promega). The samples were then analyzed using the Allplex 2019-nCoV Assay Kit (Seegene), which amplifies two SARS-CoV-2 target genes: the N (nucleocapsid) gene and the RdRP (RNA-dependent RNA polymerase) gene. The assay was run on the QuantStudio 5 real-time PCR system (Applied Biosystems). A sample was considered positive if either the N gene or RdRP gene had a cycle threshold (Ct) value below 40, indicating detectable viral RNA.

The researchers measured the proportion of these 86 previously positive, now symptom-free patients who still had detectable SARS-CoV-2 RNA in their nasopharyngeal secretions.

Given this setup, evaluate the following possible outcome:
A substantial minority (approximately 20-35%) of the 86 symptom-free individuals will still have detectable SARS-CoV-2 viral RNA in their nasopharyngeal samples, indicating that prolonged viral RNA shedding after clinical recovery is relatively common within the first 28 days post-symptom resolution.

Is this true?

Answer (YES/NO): NO